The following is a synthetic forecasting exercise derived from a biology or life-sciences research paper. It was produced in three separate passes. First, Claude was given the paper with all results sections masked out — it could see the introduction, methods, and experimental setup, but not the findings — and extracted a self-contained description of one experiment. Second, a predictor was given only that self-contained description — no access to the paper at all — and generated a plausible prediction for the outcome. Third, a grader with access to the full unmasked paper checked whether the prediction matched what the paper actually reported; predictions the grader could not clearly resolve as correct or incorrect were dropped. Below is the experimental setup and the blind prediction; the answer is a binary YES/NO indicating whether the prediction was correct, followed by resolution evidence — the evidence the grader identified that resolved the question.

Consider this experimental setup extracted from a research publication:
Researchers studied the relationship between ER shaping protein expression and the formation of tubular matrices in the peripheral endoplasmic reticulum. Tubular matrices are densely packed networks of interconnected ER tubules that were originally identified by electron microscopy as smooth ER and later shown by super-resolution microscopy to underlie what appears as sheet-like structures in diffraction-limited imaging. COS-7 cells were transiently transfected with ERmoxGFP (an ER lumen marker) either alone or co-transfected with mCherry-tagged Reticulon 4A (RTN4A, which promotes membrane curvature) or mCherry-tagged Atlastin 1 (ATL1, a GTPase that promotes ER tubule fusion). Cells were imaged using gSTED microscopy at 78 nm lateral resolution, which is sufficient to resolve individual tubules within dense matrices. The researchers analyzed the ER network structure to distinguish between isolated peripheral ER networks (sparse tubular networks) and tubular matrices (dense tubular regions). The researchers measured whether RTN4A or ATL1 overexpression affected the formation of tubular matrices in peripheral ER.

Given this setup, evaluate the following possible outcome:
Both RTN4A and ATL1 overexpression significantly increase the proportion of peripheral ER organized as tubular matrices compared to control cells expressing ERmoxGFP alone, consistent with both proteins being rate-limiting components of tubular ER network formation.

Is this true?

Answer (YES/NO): YES